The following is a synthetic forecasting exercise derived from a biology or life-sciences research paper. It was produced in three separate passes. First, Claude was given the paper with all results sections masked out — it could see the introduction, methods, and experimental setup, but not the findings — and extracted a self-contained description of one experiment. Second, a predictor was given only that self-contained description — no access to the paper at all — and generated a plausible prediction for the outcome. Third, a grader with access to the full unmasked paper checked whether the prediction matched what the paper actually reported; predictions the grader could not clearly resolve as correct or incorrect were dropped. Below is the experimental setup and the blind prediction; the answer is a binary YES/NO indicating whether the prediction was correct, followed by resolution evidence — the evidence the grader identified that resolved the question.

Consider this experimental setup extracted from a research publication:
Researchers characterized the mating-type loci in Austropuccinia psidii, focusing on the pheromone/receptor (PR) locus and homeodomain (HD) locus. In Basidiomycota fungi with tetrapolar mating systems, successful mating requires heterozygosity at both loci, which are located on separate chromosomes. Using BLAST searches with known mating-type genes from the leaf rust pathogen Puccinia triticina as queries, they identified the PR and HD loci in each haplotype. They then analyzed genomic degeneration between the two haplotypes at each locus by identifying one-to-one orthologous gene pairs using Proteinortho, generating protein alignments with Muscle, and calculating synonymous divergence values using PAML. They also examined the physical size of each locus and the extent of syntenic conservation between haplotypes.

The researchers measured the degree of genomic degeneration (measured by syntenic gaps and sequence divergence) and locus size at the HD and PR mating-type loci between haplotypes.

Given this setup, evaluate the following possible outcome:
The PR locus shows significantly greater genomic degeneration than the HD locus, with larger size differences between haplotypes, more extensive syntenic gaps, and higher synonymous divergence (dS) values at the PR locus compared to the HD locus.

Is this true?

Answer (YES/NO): YES